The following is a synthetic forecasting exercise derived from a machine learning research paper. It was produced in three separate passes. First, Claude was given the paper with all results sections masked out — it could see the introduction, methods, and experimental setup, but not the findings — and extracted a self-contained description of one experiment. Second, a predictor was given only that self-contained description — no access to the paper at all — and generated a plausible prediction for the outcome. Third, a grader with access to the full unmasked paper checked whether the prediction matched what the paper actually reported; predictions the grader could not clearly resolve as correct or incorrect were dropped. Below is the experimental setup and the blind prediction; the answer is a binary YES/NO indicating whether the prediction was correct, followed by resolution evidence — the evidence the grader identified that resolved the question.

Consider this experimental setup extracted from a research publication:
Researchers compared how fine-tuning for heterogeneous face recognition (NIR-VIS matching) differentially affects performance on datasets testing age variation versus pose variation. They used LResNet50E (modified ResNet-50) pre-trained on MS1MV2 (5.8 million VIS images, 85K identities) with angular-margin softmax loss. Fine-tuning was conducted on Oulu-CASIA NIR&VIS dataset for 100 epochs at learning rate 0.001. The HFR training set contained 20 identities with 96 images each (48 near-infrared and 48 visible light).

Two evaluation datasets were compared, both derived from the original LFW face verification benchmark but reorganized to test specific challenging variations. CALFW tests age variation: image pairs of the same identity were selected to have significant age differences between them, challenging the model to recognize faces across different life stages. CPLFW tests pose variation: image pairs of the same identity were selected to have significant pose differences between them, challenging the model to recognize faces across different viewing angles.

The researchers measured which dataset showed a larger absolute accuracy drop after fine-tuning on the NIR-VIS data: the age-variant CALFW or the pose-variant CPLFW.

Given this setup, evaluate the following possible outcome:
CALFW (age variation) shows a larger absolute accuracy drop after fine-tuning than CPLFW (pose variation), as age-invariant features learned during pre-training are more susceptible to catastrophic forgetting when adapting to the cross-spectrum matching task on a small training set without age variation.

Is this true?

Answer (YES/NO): NO